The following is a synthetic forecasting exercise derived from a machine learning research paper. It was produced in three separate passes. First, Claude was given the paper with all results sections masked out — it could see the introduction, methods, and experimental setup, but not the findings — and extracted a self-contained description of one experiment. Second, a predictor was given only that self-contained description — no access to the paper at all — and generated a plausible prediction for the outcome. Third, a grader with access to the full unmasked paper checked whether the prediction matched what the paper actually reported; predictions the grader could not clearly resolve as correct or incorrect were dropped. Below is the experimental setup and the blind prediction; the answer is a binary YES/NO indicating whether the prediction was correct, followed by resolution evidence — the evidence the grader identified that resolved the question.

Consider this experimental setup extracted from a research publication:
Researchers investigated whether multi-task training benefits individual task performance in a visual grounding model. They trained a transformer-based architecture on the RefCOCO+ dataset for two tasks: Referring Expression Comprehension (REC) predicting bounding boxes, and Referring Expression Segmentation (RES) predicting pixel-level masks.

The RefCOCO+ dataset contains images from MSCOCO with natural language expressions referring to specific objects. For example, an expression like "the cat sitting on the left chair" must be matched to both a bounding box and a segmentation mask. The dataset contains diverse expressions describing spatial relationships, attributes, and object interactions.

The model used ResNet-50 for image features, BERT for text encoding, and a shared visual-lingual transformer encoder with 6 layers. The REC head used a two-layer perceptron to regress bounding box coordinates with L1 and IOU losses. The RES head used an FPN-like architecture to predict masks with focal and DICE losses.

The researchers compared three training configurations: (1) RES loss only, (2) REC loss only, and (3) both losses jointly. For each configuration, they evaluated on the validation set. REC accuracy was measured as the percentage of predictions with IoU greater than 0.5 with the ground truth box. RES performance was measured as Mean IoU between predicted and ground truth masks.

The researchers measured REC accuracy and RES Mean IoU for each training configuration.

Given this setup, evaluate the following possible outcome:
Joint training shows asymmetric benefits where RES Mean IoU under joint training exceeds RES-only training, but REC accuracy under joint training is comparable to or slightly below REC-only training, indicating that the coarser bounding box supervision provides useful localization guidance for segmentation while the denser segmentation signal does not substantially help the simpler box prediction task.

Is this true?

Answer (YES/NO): NO